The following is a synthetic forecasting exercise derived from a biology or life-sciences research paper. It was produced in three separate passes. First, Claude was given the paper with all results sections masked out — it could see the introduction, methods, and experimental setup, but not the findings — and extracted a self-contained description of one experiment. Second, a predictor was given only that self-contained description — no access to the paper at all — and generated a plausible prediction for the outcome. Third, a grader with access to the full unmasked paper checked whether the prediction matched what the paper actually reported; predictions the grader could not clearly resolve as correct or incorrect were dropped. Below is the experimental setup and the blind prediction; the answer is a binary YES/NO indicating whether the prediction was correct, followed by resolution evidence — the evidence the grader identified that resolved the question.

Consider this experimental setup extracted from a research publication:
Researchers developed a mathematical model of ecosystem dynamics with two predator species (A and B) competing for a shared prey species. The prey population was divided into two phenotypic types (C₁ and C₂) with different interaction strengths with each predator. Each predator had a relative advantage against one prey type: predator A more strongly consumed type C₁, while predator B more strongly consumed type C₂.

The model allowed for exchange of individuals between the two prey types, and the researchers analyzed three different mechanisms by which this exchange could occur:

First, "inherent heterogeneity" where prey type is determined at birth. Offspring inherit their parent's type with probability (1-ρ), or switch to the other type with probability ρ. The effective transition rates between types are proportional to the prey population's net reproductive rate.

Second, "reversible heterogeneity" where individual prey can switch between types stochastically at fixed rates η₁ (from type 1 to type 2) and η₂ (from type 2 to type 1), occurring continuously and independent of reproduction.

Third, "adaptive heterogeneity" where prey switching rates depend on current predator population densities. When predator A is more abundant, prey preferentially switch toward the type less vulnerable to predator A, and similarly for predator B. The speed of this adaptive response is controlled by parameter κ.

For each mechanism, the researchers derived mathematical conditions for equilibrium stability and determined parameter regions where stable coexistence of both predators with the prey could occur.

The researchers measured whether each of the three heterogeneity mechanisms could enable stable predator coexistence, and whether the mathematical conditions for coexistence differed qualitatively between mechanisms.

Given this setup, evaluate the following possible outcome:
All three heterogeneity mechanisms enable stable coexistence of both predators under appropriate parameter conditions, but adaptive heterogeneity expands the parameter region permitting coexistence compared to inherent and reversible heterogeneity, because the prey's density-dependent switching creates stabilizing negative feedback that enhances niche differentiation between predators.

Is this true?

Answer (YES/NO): NO